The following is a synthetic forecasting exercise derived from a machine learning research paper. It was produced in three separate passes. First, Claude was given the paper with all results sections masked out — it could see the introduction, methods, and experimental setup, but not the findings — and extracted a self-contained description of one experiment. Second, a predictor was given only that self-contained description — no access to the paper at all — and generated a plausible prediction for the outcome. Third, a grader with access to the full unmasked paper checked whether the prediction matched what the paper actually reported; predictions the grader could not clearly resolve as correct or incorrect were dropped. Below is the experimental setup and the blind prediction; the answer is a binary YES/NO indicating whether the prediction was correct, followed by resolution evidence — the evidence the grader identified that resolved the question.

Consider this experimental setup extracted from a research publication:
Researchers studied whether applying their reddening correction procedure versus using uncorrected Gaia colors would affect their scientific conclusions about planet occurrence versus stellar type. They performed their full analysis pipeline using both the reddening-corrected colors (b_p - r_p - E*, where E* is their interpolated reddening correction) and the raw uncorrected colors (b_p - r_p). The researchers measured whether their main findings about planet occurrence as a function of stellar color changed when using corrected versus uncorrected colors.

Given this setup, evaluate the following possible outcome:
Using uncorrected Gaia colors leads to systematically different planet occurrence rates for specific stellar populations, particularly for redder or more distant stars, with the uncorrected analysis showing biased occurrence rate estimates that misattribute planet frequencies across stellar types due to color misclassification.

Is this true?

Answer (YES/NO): NO